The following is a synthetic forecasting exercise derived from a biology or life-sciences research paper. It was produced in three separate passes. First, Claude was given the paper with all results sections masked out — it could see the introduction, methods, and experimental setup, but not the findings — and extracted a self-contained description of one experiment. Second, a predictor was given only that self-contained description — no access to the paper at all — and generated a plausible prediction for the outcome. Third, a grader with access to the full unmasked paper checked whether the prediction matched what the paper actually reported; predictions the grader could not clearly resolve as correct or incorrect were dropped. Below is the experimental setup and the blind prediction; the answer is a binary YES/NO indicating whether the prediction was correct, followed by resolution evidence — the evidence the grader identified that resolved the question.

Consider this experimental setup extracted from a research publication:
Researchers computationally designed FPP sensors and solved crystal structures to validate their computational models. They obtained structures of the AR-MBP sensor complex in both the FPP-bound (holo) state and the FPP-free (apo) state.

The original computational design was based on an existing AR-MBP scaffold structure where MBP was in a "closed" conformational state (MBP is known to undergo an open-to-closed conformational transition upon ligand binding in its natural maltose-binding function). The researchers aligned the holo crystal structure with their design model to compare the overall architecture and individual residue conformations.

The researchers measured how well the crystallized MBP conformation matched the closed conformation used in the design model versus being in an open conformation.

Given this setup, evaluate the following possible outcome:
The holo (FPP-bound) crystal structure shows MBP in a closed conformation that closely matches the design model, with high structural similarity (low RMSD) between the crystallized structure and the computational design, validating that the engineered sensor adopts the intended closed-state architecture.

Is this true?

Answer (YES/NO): NO